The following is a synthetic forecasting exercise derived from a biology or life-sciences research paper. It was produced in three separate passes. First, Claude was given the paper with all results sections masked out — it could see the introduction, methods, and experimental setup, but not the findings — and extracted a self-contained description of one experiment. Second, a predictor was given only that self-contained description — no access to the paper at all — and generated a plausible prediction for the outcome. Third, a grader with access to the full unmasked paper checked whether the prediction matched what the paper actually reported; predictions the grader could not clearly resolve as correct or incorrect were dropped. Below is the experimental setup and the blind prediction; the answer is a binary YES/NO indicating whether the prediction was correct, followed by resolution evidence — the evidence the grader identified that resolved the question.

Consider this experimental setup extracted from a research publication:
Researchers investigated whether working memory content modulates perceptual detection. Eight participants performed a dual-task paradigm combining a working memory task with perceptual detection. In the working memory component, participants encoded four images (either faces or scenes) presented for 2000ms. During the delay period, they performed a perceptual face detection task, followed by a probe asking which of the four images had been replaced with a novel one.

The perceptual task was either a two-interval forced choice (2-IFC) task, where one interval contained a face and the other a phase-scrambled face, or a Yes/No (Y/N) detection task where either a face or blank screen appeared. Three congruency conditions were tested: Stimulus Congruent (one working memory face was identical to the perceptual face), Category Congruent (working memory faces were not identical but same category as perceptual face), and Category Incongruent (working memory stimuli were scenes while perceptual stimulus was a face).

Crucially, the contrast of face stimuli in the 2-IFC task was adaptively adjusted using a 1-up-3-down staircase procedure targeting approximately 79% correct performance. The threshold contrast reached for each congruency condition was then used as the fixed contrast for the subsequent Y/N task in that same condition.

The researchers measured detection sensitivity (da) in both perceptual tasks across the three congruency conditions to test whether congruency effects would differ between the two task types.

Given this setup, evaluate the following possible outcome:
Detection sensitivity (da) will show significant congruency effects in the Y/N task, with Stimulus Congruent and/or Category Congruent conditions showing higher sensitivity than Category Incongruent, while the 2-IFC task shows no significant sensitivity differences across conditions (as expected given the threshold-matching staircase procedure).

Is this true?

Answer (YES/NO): NO